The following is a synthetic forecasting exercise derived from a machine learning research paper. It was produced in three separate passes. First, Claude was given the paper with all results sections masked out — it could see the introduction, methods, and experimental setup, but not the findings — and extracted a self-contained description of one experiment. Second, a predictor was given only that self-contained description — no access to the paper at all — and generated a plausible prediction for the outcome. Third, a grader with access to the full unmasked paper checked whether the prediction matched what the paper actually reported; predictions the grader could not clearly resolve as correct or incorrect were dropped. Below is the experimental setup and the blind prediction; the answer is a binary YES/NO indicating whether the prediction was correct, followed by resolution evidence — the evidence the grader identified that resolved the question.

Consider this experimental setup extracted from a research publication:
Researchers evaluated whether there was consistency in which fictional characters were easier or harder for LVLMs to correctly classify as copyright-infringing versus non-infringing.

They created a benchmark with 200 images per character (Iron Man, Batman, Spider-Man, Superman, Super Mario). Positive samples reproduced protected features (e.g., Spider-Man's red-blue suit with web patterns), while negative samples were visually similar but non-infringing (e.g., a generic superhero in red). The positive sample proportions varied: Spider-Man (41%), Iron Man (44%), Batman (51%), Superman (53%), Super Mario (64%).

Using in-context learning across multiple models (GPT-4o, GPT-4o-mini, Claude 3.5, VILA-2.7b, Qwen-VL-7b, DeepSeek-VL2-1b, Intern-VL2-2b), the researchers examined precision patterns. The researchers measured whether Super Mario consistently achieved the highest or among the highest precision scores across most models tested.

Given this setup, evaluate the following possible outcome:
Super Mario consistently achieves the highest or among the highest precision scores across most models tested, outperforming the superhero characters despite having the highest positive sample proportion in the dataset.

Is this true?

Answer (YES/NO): YES